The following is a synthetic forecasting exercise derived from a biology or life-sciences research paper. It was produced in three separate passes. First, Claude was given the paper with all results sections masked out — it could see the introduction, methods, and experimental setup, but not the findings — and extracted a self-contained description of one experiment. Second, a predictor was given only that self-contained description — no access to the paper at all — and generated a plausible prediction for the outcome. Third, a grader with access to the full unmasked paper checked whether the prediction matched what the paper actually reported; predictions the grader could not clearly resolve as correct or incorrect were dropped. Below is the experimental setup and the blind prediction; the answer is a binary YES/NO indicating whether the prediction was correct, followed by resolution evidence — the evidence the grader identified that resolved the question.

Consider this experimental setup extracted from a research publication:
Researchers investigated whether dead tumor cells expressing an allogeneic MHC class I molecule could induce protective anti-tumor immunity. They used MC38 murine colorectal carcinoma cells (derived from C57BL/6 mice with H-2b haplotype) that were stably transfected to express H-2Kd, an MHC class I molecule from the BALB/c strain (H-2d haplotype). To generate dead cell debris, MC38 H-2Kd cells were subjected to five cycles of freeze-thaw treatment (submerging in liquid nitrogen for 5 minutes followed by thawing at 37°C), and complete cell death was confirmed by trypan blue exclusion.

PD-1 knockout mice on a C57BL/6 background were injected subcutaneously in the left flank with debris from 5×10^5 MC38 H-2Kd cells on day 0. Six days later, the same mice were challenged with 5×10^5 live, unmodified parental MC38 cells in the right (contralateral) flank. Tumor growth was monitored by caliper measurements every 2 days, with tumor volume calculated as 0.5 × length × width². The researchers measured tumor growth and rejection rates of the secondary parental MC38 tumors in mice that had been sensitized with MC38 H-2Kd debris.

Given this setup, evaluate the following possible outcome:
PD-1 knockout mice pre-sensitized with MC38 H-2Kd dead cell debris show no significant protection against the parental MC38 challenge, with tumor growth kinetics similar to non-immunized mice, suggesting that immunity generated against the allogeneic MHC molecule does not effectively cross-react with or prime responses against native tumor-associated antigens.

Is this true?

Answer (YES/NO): NO